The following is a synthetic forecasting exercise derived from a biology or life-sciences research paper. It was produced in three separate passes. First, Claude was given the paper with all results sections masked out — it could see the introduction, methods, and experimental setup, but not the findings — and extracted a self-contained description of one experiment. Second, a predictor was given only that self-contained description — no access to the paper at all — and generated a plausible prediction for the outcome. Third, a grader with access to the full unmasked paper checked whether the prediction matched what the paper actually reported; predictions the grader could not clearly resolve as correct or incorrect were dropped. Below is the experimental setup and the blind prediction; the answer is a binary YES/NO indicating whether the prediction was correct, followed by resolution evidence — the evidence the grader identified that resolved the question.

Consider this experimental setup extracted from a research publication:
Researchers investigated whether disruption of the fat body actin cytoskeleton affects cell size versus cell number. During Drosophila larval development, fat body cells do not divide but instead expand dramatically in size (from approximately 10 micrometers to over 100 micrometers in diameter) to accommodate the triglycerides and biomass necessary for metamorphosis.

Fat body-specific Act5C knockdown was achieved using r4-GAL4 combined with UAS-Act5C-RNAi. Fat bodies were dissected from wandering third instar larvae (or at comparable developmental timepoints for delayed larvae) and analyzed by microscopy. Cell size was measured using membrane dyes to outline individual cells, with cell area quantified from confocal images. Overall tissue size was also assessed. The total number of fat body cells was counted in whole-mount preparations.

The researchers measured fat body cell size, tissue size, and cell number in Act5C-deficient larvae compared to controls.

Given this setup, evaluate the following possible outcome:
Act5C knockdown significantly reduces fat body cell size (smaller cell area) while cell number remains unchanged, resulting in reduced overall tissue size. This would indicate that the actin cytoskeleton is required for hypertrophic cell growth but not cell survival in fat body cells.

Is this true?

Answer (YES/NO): YES